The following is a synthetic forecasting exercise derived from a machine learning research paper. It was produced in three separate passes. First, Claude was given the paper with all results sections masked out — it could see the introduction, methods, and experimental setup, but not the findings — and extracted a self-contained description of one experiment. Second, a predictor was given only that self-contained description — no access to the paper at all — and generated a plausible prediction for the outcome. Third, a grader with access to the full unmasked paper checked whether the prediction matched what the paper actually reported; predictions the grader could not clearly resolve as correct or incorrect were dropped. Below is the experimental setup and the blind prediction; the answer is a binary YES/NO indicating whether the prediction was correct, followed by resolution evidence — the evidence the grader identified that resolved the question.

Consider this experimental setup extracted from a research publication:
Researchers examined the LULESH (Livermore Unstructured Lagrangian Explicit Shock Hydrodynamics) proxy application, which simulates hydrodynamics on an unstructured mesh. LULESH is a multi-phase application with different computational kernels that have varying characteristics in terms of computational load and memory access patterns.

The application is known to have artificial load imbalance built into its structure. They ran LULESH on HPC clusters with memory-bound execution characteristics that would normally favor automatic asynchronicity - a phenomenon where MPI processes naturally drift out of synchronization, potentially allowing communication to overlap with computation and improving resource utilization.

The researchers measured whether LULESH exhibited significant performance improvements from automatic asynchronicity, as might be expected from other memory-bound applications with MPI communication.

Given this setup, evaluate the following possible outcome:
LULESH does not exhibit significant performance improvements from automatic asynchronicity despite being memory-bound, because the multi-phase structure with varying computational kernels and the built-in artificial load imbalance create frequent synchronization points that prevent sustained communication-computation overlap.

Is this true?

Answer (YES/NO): NO